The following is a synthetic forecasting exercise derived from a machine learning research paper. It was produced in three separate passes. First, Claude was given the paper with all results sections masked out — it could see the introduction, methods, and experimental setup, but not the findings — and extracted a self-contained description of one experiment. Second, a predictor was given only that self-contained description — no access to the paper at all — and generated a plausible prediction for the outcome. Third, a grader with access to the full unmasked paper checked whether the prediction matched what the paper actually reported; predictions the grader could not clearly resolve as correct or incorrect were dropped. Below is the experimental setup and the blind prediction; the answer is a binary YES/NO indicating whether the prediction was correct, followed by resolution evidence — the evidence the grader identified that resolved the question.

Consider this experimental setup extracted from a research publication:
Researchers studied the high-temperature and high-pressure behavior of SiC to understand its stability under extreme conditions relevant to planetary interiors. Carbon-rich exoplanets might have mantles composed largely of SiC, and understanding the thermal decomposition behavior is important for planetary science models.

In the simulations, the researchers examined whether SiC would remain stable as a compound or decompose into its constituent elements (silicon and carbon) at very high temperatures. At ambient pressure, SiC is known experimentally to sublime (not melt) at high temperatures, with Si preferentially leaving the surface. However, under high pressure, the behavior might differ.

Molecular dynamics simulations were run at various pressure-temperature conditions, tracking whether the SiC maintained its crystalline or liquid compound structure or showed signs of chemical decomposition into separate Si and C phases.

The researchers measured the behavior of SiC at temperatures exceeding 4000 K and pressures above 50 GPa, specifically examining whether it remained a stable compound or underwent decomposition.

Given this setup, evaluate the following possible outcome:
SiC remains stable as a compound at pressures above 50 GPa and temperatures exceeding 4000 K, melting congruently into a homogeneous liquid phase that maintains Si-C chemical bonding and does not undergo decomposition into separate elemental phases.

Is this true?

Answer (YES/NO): NO